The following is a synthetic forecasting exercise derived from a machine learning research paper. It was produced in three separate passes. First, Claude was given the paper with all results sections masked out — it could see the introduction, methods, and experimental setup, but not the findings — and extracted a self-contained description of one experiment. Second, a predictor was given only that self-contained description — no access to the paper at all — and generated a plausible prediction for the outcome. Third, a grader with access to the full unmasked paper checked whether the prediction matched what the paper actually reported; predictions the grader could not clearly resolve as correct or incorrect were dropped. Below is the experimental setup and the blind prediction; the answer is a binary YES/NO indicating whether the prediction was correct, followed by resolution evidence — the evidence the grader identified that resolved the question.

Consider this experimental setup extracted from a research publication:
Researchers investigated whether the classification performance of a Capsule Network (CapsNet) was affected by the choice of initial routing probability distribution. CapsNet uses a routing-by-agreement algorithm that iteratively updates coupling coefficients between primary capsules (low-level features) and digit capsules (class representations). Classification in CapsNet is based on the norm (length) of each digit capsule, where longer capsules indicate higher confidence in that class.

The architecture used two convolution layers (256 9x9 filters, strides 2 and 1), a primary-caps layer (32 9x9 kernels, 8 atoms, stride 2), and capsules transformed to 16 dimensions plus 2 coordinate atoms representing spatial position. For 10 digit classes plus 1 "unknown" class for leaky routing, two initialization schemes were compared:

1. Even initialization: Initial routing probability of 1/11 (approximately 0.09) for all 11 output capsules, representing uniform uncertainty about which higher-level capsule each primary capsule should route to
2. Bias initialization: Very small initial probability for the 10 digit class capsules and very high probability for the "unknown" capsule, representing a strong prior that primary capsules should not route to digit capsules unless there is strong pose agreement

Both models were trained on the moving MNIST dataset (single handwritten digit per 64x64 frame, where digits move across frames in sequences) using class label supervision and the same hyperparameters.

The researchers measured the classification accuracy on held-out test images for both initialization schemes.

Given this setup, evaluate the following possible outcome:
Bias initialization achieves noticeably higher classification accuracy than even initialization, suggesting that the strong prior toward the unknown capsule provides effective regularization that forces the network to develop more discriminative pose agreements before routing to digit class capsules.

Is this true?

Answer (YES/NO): NO